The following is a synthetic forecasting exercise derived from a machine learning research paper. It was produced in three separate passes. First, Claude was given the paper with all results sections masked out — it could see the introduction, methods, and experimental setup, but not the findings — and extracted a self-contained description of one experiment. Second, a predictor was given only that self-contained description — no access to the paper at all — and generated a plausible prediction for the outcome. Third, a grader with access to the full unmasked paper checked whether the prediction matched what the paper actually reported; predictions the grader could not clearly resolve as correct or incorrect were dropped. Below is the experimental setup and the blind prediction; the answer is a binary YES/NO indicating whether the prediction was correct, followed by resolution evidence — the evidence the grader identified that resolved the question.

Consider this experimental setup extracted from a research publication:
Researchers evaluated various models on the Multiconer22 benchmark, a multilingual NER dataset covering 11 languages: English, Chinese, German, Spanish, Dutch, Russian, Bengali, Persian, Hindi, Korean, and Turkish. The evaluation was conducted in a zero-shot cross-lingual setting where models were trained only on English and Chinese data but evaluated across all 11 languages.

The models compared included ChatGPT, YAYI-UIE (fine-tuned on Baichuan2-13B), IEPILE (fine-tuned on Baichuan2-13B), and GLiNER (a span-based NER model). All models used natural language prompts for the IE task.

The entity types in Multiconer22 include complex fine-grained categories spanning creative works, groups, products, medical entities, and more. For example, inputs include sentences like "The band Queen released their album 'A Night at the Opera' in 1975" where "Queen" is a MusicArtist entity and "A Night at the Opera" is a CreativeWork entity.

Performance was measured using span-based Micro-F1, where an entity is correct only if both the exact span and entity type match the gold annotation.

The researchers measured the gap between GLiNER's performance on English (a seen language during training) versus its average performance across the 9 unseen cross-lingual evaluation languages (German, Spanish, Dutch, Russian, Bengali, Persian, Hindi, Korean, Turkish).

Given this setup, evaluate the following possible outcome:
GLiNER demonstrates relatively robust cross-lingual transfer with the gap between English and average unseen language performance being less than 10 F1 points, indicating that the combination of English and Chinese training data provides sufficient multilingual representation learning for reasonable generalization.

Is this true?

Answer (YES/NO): YES